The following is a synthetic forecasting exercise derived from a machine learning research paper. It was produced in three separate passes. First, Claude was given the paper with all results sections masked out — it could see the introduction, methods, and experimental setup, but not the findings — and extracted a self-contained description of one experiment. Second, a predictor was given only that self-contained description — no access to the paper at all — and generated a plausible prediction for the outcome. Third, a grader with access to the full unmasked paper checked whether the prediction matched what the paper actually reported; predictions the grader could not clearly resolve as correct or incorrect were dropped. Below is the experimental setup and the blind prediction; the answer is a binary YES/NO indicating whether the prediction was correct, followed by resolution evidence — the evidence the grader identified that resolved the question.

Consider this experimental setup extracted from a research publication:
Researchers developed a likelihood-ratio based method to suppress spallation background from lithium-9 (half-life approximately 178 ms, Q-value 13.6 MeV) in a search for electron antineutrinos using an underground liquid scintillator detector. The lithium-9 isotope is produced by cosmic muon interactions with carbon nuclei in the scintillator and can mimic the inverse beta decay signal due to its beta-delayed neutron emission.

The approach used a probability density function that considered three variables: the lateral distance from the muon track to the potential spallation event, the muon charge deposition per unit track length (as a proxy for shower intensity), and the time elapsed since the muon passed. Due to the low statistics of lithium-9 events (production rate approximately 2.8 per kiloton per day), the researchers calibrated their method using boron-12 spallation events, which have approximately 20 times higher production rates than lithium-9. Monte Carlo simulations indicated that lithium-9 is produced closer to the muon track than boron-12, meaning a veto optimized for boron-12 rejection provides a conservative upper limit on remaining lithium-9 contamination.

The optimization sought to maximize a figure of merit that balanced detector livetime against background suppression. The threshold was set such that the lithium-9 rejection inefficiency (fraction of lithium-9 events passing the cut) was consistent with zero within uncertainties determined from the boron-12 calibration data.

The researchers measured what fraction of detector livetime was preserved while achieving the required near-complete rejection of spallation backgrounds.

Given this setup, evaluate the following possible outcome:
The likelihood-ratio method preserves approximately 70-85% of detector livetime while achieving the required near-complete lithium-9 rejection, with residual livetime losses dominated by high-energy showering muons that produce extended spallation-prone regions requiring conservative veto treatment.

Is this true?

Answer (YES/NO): YES